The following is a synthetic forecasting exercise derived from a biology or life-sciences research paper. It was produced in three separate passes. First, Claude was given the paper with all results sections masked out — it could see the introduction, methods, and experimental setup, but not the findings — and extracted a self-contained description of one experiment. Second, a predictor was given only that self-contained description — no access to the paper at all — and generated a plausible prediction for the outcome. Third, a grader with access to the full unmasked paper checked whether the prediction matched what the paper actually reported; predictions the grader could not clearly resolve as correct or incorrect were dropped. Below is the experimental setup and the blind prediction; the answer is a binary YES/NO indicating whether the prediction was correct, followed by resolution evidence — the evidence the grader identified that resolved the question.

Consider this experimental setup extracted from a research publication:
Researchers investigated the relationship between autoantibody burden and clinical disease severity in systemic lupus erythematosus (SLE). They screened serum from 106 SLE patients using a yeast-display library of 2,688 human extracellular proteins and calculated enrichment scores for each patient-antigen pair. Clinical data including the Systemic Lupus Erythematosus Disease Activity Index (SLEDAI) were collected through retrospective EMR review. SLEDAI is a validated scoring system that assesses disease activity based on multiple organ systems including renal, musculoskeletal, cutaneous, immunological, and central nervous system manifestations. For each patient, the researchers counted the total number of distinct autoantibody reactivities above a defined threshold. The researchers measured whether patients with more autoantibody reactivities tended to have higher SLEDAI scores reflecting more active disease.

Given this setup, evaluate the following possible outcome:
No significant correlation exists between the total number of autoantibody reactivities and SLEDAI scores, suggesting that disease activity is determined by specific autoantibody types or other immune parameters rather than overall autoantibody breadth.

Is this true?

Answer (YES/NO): NO